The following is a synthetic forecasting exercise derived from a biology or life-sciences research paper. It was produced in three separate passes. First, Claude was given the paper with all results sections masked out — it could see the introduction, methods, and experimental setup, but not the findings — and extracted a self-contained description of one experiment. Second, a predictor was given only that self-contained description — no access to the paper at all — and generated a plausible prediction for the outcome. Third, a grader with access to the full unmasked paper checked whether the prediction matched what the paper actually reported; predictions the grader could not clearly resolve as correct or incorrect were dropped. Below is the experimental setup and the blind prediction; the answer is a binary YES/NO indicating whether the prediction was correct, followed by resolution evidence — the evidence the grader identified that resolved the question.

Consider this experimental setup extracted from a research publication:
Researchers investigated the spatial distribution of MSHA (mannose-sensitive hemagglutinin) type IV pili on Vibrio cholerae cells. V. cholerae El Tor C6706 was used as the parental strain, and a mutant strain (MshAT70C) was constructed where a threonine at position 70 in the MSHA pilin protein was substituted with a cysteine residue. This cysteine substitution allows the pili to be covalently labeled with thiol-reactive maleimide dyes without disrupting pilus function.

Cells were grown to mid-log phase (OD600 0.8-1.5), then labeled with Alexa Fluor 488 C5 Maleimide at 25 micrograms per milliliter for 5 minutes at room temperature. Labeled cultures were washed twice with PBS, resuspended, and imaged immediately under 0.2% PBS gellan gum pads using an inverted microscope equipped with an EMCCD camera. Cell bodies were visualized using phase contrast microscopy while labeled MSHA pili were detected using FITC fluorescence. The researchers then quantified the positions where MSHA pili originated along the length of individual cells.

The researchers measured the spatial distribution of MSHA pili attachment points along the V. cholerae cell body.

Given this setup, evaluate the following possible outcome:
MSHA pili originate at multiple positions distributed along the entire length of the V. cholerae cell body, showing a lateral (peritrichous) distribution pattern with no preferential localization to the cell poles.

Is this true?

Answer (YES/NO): YES